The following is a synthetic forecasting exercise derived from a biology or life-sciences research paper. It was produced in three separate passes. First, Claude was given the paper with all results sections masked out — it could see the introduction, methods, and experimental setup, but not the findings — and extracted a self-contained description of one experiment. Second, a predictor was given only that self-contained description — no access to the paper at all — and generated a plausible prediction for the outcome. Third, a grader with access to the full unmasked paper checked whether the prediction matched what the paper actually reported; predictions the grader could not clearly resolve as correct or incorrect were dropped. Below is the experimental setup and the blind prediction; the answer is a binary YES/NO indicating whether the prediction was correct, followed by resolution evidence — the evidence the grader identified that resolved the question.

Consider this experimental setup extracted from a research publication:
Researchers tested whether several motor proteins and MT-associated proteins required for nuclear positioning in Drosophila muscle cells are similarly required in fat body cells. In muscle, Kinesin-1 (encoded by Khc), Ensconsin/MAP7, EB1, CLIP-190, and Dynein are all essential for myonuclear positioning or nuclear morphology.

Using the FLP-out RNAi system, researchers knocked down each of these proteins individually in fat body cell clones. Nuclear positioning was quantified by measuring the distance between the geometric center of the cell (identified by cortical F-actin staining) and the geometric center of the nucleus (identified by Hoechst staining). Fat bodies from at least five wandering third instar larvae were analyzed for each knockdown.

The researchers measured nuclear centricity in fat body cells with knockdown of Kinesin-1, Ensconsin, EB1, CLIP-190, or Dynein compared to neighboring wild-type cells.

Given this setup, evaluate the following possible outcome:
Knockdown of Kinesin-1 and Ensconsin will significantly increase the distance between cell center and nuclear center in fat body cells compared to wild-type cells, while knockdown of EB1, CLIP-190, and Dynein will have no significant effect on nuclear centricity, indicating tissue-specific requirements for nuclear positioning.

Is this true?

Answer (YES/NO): NO